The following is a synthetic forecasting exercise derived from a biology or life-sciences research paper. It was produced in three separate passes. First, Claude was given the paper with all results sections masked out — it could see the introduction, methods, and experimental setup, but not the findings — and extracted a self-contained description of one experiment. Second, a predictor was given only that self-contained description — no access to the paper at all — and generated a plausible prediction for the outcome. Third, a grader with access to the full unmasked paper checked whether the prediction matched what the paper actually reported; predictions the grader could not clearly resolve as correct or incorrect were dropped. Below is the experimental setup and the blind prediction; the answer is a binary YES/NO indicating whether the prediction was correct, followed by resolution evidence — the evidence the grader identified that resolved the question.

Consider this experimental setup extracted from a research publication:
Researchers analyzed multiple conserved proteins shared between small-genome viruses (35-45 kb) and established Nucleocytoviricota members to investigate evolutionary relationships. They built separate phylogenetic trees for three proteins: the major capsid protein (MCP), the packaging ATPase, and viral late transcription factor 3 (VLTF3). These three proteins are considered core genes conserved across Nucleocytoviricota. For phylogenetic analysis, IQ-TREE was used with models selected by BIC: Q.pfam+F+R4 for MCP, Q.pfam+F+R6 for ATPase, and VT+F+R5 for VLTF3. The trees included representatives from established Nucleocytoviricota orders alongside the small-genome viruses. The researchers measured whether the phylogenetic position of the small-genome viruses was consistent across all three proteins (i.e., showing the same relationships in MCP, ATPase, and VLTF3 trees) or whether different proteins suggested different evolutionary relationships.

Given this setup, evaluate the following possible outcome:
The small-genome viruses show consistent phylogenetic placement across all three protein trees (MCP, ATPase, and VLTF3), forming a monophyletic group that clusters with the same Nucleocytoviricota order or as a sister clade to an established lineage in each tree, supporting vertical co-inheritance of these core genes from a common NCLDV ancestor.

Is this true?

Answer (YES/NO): NO